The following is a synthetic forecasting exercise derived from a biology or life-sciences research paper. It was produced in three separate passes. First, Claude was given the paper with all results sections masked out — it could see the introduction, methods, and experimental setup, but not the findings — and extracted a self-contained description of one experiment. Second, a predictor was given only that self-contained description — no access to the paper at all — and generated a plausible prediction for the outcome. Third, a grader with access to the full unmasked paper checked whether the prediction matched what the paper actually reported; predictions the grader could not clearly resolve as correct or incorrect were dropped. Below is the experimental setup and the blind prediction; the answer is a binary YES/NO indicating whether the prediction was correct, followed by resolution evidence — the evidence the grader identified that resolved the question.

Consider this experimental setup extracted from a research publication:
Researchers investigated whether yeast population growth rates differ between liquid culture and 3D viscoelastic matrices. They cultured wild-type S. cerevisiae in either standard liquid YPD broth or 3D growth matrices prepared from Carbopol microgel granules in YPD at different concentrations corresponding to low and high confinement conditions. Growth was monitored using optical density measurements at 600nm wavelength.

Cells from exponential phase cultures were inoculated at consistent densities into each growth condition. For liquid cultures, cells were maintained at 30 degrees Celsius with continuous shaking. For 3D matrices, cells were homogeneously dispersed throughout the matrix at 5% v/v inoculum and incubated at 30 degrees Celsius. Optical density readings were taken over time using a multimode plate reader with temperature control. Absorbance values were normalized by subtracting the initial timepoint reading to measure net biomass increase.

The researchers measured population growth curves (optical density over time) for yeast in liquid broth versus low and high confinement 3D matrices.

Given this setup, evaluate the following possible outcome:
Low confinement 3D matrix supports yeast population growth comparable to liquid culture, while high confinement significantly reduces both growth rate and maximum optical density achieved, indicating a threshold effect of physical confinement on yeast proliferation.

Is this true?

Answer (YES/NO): NO